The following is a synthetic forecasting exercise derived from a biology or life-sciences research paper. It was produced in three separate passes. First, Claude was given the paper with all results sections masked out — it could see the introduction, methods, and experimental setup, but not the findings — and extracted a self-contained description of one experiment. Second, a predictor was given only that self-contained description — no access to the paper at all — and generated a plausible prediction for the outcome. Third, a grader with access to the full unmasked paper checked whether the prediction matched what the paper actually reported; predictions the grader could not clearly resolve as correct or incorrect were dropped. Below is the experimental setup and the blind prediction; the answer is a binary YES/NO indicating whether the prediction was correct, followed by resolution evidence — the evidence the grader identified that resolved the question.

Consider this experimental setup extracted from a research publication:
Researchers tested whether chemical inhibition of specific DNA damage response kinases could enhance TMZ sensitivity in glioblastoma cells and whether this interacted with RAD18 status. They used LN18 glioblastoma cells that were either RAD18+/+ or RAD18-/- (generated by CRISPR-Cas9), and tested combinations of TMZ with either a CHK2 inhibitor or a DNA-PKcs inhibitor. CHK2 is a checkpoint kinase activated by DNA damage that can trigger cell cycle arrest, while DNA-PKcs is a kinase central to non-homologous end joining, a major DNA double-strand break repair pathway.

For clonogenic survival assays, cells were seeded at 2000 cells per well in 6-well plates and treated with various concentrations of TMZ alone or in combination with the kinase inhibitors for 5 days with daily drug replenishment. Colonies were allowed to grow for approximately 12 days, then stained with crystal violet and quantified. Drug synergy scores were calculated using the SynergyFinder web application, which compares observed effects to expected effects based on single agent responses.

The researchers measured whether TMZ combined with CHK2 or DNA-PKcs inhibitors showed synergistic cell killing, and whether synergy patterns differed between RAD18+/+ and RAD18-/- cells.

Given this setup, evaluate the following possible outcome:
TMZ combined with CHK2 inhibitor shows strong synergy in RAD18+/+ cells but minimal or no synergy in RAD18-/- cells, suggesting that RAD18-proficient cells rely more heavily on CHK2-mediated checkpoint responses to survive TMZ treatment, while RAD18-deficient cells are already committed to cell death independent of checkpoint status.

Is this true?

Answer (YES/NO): NO